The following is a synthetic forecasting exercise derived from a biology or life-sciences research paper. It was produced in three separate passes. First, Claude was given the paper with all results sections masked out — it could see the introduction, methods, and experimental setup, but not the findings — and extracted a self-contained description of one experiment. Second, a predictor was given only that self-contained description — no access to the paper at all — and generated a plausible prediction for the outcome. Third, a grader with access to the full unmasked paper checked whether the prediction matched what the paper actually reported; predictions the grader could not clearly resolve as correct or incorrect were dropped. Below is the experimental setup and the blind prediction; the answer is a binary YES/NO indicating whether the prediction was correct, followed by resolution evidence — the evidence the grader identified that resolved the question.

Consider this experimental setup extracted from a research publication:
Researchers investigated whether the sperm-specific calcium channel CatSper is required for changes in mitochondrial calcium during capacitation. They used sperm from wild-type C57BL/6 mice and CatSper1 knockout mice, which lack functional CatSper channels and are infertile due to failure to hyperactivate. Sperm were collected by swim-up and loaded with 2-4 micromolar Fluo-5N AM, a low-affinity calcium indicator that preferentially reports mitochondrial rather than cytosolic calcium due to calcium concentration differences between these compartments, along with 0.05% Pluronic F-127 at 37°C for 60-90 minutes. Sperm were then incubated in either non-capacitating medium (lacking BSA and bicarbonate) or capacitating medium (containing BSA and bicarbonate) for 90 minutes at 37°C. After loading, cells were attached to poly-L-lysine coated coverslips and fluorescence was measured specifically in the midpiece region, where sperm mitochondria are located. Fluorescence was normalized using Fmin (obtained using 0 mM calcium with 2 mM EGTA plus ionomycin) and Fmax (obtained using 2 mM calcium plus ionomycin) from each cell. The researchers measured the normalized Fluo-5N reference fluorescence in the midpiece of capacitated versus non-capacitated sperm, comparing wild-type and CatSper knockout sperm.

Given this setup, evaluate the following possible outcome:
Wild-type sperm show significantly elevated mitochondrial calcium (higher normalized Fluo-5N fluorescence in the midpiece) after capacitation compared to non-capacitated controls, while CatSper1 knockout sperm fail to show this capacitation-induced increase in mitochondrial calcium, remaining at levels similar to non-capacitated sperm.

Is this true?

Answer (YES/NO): YES